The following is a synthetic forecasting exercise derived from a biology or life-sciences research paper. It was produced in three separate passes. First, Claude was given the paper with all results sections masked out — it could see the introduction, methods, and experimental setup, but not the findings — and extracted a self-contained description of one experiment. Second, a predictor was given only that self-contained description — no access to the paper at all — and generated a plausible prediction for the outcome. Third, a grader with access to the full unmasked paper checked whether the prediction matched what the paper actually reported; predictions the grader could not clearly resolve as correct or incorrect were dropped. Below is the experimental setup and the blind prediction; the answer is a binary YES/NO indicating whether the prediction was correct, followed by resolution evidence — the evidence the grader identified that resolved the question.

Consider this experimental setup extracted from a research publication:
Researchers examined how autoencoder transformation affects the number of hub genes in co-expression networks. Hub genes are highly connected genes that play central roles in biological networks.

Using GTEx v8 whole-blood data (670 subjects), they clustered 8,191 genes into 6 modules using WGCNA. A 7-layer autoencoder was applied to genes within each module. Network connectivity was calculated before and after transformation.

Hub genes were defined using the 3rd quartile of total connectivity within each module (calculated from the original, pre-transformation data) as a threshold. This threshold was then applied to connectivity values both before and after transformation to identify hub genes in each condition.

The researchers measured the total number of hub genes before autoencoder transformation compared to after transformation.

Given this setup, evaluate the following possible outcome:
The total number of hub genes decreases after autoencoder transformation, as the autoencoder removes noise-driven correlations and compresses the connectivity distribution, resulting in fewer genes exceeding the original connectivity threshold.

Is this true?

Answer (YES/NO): NO